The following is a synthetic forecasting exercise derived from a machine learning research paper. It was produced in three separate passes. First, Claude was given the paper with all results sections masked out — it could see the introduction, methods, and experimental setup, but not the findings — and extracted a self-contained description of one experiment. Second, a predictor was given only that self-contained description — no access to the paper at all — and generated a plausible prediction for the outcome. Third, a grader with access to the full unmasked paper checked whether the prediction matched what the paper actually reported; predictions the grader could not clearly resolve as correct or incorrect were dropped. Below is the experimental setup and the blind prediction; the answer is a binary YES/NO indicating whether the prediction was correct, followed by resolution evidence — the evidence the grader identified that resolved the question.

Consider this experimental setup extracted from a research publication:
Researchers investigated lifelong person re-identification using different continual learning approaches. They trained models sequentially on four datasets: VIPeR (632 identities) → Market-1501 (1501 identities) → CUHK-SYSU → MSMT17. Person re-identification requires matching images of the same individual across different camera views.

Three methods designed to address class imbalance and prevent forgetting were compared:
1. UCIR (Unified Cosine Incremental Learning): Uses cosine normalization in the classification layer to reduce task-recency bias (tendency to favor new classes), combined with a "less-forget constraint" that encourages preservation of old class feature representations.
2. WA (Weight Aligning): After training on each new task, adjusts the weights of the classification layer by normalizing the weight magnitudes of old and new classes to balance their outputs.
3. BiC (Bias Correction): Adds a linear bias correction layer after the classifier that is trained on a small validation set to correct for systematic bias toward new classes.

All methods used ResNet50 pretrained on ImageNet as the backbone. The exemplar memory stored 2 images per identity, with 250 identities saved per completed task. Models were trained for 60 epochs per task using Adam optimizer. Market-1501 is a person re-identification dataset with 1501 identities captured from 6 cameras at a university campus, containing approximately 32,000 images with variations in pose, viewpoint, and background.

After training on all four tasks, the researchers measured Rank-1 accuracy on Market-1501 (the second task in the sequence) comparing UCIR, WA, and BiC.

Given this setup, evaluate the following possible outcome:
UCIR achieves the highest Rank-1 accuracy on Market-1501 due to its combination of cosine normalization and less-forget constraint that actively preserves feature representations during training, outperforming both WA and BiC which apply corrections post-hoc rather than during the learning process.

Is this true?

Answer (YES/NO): NO